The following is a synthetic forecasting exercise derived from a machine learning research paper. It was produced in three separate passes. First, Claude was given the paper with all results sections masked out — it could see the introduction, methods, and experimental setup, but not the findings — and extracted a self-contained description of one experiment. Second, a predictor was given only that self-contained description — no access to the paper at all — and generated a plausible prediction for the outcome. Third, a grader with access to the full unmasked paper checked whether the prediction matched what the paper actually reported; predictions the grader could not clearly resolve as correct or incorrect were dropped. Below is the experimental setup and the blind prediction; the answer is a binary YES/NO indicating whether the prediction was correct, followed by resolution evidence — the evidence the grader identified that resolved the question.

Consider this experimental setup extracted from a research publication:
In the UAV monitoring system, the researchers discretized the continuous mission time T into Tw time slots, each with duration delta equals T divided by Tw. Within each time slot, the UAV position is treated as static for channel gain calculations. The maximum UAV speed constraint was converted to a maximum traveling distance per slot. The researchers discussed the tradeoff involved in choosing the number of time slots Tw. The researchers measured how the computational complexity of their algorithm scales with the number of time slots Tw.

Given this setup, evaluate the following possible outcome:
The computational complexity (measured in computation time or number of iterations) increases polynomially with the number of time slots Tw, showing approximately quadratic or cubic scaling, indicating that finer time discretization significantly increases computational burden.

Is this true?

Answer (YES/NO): NO